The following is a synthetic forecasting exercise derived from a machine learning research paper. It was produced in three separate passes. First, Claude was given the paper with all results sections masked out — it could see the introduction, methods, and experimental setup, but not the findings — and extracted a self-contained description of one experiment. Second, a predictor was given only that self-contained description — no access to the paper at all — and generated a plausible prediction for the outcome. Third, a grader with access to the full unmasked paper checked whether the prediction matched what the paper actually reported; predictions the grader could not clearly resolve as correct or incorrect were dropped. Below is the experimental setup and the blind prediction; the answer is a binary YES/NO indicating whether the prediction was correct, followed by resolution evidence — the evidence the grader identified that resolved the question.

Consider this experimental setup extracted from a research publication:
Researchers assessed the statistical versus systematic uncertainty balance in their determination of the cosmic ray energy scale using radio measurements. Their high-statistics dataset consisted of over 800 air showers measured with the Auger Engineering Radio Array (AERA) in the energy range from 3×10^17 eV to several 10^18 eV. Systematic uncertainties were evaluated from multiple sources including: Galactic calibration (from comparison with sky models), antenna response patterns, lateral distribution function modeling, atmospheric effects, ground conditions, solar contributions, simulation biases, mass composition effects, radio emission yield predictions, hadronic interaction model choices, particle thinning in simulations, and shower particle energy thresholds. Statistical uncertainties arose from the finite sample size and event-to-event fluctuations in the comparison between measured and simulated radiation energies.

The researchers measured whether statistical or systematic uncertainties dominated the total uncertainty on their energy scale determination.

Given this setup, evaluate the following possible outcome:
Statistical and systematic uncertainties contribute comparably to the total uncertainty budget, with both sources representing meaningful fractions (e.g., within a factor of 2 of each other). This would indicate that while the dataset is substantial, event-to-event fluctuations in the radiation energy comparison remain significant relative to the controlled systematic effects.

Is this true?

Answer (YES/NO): NO